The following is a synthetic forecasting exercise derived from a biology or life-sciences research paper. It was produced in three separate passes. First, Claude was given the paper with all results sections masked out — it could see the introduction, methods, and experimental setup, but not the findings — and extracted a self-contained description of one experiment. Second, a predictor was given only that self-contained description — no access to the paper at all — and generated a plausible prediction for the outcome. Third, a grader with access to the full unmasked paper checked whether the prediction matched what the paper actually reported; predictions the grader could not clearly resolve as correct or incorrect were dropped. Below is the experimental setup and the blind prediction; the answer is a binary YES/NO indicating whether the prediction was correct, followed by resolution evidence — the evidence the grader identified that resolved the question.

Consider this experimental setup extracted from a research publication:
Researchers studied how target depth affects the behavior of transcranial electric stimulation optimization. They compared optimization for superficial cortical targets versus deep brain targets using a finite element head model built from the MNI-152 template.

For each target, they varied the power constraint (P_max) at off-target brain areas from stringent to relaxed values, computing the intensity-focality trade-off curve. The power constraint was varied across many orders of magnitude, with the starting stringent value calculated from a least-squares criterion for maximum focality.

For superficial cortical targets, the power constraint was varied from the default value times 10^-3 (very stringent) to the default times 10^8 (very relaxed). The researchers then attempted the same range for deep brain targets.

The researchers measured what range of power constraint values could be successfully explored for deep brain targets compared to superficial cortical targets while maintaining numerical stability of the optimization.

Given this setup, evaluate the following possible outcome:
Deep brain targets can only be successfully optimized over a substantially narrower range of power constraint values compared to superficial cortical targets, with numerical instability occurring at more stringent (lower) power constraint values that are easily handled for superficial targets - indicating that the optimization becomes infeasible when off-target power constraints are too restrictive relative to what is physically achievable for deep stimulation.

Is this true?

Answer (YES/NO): YES